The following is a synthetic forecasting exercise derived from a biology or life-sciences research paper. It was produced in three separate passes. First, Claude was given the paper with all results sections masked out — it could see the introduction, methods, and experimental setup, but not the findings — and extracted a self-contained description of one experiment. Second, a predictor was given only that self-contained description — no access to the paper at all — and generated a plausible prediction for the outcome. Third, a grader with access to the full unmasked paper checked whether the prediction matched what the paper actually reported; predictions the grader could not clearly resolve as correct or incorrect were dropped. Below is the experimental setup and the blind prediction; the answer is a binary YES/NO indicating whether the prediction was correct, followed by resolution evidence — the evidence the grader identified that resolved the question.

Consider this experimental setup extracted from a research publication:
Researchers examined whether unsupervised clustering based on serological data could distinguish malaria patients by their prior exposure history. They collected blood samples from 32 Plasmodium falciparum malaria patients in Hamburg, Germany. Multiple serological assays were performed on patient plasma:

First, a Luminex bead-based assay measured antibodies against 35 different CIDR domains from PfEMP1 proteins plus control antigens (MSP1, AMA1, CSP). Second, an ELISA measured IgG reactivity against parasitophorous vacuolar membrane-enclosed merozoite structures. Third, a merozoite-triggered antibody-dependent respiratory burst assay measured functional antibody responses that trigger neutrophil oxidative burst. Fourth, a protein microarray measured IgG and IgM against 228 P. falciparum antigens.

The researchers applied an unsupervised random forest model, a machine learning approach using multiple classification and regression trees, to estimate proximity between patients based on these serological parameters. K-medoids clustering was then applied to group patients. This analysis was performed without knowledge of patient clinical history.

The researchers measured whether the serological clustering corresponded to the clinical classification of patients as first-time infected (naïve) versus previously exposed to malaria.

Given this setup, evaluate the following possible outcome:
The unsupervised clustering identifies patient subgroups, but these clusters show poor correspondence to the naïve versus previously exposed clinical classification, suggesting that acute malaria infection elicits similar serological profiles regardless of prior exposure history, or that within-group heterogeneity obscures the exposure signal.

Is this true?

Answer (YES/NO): NO